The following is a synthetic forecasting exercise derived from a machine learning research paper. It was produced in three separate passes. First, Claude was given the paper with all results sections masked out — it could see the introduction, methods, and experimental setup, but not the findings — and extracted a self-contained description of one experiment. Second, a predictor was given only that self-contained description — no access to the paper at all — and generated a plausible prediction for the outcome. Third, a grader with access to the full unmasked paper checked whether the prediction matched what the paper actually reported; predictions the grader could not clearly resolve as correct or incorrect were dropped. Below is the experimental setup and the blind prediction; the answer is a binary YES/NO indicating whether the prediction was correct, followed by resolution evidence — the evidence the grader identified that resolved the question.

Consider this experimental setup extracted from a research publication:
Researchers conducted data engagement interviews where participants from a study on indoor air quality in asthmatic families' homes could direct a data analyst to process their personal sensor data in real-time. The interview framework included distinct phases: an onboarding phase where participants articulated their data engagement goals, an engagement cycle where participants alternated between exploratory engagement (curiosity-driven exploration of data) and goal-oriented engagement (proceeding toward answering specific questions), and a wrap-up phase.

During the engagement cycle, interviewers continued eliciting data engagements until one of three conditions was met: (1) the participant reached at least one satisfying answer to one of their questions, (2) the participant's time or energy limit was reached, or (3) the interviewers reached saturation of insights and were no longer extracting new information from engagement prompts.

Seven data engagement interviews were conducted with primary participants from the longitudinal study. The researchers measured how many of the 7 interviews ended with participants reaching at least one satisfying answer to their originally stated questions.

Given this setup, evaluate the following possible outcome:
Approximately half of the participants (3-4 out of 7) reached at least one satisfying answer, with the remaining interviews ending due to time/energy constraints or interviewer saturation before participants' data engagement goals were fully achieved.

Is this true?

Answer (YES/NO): NO